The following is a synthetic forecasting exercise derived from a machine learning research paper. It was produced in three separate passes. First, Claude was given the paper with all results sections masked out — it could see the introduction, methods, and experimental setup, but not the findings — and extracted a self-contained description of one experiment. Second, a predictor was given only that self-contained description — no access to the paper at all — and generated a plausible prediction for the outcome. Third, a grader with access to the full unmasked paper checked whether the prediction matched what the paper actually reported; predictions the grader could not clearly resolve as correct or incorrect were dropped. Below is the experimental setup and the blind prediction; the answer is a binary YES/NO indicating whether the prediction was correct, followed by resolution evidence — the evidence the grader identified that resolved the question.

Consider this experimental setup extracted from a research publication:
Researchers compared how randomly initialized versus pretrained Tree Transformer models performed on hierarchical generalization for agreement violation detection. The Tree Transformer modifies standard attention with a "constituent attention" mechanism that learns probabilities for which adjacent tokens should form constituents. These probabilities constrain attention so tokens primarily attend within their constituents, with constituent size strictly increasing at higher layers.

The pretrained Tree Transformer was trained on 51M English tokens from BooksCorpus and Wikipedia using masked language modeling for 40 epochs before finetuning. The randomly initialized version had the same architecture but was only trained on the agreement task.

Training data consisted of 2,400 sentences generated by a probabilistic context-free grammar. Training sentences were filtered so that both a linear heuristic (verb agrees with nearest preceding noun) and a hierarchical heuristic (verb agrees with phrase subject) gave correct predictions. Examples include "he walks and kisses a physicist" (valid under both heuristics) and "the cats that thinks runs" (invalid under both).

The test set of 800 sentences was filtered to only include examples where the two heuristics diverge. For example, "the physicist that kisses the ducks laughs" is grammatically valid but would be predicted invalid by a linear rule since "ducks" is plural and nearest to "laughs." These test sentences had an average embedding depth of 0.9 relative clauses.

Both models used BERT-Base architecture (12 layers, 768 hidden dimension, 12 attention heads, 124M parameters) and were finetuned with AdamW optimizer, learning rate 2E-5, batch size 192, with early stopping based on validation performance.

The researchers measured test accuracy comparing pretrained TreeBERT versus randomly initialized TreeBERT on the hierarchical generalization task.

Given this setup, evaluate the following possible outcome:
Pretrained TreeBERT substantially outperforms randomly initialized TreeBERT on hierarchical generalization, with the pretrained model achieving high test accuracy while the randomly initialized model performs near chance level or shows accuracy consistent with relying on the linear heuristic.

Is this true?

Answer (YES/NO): NO